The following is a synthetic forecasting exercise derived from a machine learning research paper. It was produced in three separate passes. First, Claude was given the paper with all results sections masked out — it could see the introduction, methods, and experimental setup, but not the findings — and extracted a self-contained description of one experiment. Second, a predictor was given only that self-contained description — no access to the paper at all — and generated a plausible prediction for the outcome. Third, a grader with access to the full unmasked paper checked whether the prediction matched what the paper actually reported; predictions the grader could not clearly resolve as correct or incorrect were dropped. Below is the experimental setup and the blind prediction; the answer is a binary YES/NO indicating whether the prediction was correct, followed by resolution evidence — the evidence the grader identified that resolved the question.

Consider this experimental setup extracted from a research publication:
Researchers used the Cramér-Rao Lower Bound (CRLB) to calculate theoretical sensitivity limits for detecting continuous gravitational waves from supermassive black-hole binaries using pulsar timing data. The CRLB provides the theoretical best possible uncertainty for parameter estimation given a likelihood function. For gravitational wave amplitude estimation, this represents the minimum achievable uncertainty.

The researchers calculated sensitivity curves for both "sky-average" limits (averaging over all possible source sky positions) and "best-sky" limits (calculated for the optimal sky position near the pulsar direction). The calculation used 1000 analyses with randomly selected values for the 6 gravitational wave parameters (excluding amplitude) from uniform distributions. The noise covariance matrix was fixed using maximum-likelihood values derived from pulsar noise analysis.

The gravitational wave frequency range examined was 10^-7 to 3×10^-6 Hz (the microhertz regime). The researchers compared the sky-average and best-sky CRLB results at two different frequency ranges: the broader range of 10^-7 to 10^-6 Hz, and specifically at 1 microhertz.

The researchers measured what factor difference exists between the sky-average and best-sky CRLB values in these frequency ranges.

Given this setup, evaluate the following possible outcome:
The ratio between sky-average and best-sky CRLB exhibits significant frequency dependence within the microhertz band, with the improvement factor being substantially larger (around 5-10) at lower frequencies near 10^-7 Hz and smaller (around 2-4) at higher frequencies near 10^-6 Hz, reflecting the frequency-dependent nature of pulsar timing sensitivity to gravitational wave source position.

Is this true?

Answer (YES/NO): NO